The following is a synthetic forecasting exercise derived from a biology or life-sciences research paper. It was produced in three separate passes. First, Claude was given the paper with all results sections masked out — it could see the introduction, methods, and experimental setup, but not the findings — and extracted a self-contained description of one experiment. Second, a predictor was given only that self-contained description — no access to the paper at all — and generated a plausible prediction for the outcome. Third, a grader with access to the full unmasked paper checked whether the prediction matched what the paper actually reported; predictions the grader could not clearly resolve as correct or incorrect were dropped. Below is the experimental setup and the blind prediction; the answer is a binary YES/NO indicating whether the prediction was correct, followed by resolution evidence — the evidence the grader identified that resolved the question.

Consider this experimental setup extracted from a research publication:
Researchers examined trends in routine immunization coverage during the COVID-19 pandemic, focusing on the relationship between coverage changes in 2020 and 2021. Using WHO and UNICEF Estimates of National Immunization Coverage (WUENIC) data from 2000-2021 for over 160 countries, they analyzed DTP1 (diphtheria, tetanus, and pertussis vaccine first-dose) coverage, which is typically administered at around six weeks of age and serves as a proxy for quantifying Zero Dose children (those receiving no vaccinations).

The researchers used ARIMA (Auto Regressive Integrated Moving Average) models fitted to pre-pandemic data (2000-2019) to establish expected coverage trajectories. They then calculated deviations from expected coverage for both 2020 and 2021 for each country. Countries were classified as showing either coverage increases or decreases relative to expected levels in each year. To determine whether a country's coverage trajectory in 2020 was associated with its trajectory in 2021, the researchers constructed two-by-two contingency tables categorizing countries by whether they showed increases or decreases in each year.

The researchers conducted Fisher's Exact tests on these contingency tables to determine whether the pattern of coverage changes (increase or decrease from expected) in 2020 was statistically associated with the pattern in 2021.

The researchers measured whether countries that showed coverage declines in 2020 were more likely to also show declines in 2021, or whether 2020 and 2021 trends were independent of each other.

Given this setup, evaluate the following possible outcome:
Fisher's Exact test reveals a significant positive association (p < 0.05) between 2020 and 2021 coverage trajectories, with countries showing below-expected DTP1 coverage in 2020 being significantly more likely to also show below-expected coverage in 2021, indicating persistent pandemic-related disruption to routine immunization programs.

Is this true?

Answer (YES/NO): YES